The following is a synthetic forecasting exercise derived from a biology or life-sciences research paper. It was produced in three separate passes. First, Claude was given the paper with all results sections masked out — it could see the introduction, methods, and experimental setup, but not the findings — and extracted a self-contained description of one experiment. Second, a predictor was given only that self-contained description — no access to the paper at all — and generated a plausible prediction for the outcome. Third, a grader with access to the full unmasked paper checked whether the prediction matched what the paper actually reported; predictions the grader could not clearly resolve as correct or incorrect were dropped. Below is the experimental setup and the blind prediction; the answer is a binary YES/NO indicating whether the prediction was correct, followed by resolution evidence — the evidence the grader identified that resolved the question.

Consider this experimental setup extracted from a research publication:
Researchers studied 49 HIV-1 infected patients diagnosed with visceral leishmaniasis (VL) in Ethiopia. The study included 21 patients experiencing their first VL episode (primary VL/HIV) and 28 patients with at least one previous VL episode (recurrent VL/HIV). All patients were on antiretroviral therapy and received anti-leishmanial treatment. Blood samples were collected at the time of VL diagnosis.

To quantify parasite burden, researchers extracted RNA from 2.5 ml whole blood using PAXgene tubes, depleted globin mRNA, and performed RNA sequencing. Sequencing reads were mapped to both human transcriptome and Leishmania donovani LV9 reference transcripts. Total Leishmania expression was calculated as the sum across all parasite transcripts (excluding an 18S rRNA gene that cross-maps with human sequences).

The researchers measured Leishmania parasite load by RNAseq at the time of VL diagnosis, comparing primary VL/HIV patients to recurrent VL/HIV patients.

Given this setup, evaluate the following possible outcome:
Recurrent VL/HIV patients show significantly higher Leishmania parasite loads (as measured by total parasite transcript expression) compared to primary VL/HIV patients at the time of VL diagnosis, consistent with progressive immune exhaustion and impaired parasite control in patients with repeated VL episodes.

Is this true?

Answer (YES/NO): NO